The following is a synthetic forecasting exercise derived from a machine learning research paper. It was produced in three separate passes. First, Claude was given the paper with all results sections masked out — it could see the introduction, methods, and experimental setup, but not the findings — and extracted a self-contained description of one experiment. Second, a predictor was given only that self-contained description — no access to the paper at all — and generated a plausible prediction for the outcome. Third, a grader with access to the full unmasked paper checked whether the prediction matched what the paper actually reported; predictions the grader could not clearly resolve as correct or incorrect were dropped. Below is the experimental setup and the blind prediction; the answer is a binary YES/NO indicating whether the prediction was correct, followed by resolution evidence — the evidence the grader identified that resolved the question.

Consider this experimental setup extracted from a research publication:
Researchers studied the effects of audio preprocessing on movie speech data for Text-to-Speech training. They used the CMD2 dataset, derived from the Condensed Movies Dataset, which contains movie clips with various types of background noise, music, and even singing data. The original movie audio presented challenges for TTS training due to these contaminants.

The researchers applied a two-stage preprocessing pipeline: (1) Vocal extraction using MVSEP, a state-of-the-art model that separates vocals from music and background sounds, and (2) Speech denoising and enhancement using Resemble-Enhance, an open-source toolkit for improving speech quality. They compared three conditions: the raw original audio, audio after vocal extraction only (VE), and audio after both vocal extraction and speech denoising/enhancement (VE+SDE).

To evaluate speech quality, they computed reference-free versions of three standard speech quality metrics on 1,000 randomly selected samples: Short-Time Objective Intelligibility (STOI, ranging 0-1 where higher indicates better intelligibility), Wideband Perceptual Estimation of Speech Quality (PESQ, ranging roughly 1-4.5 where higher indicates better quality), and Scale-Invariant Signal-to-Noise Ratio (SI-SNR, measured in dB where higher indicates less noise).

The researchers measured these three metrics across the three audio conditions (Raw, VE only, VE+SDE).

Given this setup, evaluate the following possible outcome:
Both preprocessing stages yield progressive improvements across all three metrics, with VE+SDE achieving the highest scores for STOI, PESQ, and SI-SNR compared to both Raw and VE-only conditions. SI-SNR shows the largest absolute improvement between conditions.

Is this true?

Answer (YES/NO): YES